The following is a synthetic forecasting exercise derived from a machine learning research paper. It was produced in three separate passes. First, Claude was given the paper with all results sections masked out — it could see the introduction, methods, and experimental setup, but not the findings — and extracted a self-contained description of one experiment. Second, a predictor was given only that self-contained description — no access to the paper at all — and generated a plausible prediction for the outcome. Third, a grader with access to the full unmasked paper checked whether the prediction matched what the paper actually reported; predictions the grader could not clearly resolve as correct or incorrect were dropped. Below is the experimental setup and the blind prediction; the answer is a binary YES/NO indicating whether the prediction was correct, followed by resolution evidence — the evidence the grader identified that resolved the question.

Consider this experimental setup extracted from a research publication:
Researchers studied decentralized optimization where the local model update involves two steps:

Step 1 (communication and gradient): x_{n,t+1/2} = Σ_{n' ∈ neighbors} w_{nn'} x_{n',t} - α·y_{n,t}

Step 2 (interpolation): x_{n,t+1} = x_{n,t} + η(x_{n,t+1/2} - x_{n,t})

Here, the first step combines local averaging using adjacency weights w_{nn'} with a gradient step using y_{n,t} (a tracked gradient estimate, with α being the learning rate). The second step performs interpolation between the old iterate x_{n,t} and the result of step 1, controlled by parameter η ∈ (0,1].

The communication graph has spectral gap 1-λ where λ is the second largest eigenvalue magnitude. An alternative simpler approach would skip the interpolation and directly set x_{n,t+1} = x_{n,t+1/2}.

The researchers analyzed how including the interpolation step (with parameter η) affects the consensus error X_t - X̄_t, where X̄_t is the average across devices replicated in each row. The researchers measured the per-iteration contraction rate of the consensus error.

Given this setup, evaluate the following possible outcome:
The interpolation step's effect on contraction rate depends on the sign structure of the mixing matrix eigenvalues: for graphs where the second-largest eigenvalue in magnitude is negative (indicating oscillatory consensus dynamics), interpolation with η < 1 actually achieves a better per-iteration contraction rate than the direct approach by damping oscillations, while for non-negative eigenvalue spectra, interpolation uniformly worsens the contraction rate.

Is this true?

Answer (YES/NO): NO